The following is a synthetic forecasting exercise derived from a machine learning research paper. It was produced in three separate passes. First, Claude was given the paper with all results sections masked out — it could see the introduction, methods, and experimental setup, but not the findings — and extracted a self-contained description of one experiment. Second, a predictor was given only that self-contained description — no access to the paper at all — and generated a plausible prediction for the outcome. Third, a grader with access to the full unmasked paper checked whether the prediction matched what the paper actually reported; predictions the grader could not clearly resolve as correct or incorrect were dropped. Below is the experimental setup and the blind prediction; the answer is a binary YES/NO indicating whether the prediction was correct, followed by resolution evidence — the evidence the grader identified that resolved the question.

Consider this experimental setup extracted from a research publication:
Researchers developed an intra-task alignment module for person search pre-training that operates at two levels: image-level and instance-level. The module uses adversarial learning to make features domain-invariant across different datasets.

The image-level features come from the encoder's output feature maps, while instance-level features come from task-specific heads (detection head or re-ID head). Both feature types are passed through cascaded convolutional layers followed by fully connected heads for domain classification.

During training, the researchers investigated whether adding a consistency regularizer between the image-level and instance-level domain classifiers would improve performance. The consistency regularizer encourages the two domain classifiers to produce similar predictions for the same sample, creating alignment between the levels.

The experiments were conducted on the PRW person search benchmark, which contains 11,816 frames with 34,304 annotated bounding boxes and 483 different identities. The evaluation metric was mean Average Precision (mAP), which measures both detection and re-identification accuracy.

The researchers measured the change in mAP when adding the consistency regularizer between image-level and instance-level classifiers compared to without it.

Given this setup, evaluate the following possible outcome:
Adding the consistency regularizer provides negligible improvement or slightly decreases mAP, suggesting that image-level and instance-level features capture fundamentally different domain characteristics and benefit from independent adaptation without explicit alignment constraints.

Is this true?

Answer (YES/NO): NO